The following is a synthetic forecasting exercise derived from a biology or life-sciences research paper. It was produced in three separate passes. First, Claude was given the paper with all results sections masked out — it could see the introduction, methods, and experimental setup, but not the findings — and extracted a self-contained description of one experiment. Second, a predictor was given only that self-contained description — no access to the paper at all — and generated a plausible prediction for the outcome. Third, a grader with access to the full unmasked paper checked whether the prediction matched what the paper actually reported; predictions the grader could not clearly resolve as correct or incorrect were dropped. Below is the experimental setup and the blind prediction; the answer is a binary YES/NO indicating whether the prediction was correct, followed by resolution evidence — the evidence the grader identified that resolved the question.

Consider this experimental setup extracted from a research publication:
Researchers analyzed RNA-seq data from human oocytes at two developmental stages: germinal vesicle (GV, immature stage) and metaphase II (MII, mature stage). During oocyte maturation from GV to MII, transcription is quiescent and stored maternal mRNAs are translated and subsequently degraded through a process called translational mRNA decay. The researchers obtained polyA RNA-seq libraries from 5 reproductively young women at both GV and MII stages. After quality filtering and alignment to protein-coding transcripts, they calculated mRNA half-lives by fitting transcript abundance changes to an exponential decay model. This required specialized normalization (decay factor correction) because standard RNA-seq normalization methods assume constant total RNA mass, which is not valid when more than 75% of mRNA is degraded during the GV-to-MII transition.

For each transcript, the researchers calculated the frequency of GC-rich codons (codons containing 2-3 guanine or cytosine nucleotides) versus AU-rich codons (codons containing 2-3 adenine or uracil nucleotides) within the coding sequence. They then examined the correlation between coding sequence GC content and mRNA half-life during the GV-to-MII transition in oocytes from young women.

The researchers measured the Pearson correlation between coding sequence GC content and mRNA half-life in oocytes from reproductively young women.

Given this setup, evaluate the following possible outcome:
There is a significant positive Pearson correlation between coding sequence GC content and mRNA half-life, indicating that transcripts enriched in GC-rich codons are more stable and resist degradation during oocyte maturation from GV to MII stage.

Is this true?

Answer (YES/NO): NO